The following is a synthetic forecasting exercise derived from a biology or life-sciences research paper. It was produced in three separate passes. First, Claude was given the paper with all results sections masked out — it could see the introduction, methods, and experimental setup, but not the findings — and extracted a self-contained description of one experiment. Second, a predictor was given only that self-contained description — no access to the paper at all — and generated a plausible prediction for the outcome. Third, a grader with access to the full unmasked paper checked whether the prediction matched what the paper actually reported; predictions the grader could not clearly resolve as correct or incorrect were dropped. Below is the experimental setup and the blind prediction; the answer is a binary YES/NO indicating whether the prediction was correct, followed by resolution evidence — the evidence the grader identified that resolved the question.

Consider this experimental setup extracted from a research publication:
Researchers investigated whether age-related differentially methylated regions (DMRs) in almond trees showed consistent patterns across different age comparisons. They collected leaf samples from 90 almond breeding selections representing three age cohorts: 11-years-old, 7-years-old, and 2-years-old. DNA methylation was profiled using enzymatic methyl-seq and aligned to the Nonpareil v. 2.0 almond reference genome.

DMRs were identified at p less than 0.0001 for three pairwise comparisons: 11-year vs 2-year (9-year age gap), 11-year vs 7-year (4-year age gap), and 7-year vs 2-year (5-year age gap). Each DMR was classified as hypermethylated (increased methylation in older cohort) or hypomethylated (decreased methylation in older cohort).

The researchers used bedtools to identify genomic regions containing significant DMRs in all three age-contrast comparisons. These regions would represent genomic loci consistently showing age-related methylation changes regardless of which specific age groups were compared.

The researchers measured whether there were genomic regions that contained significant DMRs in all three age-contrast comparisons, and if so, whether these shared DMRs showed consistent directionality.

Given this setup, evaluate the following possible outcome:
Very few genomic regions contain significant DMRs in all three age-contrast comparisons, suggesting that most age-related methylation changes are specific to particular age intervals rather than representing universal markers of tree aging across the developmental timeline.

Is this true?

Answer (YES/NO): NO